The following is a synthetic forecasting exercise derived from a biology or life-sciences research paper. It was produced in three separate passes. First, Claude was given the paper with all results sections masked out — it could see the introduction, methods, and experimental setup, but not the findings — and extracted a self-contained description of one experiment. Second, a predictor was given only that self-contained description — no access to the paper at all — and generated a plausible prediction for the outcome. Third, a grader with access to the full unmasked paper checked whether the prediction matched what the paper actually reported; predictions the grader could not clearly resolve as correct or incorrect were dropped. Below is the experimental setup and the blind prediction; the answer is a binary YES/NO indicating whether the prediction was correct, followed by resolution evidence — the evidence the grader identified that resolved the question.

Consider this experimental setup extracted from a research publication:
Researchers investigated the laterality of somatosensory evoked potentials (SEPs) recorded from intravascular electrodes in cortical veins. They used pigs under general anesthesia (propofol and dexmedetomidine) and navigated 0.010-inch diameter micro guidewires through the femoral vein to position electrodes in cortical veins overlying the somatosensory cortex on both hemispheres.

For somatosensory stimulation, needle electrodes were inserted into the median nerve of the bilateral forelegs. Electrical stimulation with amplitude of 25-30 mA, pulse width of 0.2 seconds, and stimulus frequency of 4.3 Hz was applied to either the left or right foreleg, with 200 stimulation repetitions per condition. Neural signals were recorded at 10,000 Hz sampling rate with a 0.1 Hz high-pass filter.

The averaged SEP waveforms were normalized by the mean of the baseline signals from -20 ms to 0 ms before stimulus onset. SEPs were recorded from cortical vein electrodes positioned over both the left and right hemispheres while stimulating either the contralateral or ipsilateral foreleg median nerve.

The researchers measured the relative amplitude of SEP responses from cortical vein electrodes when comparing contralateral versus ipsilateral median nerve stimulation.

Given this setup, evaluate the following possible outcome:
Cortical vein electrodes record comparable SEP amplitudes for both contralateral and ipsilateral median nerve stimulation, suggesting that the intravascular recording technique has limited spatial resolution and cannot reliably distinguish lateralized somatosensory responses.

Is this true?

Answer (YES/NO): NO